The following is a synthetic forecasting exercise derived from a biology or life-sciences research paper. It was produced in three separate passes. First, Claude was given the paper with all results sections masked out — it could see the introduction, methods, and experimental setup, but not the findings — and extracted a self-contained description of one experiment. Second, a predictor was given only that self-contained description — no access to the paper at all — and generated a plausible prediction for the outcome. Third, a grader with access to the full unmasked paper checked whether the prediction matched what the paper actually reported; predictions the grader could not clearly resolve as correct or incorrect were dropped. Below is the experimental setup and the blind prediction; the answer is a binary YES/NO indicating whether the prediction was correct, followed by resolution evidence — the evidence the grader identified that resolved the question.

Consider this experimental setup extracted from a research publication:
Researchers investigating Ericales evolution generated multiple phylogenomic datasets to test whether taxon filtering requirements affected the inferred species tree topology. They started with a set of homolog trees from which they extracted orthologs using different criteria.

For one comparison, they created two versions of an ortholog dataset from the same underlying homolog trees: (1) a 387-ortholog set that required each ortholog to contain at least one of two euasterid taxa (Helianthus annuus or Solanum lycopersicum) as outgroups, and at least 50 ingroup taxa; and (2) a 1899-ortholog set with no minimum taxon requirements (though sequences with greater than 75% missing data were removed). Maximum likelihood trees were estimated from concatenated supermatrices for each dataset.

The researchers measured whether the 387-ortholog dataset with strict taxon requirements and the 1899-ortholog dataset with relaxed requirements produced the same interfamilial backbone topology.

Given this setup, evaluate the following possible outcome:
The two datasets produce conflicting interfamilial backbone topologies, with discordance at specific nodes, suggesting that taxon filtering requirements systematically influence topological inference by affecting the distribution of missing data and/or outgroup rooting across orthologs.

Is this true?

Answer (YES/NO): YES